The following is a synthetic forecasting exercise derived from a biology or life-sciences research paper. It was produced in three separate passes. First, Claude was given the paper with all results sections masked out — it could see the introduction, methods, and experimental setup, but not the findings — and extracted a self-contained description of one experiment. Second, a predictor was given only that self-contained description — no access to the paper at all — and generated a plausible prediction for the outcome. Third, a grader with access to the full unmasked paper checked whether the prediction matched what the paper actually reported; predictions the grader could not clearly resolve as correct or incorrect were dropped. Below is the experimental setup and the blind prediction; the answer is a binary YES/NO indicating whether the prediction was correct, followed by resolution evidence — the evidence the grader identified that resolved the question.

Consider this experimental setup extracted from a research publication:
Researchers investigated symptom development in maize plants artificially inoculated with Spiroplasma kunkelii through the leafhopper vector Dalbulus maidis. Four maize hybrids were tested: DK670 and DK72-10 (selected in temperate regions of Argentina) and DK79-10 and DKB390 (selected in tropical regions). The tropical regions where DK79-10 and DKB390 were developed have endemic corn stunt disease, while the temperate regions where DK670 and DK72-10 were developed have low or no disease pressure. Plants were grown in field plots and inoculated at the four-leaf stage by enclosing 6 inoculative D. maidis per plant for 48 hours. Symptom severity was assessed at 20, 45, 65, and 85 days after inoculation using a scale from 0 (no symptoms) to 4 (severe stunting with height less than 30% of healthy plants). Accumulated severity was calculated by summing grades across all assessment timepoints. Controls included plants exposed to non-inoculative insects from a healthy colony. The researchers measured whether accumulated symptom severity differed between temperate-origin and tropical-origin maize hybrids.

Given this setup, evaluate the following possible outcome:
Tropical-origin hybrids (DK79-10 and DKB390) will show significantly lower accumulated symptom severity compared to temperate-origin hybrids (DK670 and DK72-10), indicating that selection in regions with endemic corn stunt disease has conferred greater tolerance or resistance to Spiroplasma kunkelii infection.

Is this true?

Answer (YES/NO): YES